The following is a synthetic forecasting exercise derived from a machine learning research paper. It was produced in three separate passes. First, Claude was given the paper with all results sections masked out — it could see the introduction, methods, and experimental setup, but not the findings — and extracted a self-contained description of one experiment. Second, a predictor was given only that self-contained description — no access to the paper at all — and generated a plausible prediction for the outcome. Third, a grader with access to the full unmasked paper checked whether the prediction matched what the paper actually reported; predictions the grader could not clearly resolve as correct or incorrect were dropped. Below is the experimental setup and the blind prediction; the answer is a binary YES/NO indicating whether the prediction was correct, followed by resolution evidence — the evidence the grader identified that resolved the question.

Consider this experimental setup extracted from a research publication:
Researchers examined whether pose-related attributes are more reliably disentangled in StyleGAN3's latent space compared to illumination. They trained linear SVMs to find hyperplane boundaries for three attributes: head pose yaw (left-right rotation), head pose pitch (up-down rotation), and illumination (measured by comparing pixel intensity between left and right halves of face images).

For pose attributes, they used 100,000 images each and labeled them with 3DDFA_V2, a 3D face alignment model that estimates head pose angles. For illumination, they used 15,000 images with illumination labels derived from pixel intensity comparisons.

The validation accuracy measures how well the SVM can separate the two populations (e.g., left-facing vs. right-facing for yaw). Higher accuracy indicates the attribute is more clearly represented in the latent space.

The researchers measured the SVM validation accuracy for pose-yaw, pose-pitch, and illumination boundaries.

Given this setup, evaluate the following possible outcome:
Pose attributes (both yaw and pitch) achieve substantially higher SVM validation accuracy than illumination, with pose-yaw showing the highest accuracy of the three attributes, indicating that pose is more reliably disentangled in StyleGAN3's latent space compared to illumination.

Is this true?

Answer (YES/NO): YES